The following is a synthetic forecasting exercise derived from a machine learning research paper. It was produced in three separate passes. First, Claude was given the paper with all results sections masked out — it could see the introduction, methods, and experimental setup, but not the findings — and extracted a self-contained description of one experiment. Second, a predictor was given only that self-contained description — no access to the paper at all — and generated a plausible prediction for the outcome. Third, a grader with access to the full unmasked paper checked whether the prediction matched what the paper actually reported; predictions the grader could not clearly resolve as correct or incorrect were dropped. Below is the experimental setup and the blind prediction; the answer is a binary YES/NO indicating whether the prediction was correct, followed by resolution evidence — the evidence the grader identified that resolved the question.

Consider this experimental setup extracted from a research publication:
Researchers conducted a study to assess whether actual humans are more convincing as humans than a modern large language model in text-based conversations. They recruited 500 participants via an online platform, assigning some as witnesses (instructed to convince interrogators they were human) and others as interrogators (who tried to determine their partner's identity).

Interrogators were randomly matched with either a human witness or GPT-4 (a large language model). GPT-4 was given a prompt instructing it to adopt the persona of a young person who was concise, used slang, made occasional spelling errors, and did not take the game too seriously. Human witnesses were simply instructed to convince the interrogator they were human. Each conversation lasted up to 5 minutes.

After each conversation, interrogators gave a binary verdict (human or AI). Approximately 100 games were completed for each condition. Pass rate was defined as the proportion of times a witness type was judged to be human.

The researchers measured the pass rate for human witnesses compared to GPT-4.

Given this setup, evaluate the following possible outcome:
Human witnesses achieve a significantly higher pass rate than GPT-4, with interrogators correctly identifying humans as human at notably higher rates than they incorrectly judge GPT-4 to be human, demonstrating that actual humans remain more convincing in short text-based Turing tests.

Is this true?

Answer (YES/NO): YES